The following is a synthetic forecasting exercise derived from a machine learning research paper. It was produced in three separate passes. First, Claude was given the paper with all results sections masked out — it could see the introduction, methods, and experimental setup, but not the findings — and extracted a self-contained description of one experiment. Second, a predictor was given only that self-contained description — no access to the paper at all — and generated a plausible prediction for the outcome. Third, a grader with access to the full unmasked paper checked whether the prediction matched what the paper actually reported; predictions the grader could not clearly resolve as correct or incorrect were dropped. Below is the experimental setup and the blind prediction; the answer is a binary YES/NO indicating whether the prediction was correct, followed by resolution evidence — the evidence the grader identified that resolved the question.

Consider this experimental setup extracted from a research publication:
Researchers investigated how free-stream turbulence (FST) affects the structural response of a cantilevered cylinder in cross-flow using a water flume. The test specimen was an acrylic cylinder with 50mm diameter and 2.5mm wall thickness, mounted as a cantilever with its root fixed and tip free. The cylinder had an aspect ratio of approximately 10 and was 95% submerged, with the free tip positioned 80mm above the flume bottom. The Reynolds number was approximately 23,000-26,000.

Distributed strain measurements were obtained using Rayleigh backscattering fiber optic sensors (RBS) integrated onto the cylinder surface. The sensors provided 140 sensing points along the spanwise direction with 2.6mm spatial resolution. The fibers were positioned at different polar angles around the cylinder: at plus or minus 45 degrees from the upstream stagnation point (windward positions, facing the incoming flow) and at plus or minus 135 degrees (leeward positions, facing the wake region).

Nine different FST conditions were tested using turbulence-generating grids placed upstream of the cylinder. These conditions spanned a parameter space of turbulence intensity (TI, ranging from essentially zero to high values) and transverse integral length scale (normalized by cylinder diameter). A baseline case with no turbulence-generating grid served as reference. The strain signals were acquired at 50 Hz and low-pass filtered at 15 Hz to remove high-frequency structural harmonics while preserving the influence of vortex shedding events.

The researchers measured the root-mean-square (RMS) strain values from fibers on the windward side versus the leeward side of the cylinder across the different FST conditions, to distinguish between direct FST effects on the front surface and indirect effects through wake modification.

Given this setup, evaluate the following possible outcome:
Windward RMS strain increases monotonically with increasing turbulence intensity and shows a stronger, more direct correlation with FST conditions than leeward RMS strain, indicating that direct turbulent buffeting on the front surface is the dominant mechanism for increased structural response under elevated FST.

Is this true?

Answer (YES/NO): NO